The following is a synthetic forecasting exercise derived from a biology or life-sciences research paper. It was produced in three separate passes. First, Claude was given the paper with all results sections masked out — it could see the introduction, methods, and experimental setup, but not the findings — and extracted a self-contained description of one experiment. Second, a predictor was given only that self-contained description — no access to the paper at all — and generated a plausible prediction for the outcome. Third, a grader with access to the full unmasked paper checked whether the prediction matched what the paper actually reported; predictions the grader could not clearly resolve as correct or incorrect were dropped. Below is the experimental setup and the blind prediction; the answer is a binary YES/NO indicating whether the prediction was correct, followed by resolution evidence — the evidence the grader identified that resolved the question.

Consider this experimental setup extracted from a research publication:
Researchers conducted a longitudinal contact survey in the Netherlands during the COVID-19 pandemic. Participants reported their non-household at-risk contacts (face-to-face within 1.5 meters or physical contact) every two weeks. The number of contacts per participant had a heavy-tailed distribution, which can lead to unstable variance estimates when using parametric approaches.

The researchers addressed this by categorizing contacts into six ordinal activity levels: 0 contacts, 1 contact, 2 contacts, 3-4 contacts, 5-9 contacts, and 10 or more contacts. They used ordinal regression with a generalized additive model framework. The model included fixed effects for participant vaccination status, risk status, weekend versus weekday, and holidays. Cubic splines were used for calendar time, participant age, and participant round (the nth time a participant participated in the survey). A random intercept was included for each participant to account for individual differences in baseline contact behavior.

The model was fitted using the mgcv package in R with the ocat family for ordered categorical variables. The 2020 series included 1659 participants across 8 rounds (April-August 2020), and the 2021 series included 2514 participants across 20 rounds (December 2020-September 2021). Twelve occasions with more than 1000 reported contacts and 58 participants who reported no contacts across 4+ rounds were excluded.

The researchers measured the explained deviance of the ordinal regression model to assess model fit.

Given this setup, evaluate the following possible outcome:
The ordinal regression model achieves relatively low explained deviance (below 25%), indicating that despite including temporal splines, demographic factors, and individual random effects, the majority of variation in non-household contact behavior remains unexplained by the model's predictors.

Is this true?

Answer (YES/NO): YES